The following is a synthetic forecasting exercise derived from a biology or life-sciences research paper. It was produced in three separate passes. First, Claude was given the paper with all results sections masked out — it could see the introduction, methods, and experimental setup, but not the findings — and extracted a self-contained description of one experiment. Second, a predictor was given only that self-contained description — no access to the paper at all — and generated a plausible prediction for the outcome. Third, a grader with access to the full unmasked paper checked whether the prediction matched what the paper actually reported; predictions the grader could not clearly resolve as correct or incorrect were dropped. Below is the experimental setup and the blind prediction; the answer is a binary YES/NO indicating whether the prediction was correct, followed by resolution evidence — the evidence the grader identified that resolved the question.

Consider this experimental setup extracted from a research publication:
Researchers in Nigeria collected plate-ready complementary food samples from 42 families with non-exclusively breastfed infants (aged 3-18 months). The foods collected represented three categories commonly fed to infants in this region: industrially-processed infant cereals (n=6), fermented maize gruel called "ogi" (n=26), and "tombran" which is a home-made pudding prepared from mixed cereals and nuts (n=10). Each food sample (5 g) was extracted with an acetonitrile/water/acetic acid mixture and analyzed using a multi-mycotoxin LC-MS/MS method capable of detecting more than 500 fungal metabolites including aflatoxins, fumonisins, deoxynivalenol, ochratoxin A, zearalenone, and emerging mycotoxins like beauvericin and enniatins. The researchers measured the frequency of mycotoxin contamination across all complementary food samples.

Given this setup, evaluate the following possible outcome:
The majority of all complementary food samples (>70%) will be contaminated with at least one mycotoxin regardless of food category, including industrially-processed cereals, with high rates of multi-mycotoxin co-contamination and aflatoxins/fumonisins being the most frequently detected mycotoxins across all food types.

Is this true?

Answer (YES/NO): NO